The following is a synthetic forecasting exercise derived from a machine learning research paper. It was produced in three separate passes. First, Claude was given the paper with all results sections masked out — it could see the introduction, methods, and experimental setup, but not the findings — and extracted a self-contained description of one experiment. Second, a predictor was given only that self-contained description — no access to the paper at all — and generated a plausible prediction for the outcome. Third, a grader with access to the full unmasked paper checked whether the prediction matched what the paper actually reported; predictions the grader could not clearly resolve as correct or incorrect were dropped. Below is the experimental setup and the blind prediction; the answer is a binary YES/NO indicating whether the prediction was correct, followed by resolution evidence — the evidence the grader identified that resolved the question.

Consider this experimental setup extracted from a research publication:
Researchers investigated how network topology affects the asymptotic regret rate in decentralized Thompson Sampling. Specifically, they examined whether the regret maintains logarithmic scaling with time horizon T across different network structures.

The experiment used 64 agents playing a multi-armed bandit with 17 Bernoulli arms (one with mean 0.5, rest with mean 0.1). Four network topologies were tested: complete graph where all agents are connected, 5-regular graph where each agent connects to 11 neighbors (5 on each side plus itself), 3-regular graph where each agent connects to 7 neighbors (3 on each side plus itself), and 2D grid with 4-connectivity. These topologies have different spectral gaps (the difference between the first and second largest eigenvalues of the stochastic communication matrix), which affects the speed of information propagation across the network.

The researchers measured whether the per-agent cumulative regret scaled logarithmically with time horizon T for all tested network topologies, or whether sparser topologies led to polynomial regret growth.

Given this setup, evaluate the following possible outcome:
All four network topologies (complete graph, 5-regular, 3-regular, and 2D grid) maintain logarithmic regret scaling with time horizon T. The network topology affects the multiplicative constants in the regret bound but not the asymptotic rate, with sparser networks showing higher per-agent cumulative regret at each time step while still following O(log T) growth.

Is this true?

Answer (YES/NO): YES